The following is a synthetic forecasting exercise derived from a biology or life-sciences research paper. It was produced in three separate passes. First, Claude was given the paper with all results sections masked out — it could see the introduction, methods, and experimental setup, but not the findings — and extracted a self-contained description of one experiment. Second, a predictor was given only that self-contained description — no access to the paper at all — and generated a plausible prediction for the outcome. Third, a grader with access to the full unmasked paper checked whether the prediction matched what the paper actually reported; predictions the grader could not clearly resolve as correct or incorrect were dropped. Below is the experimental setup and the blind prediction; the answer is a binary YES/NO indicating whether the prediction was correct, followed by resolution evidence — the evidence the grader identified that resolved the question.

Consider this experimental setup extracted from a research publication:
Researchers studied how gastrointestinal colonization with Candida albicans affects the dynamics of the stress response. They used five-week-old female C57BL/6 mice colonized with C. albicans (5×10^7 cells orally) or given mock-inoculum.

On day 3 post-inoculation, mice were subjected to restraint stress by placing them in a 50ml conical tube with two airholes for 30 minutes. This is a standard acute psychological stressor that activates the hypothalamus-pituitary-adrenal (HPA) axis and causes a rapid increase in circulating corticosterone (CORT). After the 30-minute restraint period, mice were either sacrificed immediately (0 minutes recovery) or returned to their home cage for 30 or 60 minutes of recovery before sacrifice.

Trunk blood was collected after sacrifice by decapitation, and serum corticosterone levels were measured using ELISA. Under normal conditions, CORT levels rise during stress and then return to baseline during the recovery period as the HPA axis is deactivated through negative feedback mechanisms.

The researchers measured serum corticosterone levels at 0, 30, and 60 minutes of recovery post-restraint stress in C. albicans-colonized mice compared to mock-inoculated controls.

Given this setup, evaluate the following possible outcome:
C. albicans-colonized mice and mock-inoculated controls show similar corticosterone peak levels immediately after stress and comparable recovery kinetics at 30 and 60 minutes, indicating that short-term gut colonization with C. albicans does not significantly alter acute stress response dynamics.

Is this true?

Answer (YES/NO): NO